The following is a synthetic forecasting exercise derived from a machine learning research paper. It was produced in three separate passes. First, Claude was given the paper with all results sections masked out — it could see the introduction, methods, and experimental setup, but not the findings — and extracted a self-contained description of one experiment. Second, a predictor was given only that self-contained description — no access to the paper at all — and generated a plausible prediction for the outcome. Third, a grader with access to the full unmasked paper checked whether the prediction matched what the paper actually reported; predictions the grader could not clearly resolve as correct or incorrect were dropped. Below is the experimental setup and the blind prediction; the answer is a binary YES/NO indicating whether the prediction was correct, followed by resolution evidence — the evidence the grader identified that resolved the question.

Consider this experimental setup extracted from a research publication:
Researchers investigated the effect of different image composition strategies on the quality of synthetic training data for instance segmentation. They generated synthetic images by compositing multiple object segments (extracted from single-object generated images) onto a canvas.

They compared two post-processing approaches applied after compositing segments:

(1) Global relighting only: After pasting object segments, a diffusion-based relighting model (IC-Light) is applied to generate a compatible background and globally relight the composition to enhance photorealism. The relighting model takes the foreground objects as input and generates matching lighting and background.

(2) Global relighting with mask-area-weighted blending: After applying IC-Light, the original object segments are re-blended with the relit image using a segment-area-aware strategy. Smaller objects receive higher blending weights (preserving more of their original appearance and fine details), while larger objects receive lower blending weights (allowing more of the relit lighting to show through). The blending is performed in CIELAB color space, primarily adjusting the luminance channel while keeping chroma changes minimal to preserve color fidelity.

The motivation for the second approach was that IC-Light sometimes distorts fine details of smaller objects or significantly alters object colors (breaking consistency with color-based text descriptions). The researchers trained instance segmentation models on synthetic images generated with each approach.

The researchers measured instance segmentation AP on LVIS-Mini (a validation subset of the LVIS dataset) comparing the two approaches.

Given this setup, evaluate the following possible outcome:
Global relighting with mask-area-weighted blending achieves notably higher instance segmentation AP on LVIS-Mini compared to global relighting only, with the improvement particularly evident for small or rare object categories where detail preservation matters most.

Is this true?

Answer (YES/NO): NO